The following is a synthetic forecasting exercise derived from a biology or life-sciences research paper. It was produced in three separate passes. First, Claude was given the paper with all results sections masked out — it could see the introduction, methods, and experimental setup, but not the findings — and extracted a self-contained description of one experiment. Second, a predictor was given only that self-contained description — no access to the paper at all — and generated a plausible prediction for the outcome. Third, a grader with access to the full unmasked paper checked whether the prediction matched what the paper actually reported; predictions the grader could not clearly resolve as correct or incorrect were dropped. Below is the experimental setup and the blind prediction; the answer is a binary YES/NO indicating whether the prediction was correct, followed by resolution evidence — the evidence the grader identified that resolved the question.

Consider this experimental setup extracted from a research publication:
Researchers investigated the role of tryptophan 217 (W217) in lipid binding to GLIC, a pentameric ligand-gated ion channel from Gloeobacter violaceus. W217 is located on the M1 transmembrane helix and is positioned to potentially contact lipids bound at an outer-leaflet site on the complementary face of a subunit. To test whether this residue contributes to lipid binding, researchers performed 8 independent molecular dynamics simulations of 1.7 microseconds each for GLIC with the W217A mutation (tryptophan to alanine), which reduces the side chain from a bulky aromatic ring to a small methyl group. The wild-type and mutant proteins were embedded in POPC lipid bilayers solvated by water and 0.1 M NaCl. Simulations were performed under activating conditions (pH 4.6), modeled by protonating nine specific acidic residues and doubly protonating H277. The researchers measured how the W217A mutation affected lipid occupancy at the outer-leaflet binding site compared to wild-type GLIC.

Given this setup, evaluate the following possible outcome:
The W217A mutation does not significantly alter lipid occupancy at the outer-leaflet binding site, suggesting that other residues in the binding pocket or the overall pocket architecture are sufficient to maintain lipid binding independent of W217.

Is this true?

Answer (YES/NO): NO